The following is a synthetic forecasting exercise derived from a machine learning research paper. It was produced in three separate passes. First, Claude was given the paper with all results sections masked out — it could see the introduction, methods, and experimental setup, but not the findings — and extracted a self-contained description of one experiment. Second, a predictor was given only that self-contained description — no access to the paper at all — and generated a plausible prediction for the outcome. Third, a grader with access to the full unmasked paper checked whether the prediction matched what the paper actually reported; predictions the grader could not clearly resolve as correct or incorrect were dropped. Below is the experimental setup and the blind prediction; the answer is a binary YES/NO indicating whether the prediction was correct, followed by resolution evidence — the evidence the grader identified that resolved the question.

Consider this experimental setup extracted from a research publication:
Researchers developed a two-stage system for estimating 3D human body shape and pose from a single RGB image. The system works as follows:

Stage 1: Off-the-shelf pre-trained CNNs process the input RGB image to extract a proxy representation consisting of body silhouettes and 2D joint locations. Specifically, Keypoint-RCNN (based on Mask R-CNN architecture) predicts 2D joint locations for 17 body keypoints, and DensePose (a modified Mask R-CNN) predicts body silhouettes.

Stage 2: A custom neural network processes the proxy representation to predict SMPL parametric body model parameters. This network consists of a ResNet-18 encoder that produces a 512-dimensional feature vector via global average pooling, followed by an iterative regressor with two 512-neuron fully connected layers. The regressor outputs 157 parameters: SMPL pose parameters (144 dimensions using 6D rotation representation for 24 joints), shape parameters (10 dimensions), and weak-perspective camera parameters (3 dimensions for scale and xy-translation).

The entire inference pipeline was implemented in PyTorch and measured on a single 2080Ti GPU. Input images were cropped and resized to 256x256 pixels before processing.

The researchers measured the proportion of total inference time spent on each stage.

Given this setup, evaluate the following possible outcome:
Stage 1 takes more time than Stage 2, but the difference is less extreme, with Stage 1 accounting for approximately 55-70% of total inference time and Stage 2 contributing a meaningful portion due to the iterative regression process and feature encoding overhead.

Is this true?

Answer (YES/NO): NO